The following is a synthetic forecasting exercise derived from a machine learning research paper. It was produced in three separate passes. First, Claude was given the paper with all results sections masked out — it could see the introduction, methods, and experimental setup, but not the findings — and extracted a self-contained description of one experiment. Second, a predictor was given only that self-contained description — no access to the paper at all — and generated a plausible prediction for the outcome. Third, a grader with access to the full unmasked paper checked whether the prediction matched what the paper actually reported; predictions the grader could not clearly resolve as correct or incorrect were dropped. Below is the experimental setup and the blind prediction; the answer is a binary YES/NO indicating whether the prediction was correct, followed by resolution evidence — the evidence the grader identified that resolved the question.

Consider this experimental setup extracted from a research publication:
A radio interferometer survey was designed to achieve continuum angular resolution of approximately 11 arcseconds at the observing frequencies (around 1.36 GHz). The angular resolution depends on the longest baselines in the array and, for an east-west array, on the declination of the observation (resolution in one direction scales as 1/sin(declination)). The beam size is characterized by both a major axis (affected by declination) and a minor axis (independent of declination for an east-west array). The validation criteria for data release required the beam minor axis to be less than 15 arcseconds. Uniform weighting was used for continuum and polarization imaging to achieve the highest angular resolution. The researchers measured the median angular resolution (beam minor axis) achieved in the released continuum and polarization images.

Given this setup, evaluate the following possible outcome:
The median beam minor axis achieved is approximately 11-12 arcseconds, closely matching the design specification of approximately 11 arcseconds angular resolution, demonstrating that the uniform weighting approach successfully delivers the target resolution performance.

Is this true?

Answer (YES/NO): YES